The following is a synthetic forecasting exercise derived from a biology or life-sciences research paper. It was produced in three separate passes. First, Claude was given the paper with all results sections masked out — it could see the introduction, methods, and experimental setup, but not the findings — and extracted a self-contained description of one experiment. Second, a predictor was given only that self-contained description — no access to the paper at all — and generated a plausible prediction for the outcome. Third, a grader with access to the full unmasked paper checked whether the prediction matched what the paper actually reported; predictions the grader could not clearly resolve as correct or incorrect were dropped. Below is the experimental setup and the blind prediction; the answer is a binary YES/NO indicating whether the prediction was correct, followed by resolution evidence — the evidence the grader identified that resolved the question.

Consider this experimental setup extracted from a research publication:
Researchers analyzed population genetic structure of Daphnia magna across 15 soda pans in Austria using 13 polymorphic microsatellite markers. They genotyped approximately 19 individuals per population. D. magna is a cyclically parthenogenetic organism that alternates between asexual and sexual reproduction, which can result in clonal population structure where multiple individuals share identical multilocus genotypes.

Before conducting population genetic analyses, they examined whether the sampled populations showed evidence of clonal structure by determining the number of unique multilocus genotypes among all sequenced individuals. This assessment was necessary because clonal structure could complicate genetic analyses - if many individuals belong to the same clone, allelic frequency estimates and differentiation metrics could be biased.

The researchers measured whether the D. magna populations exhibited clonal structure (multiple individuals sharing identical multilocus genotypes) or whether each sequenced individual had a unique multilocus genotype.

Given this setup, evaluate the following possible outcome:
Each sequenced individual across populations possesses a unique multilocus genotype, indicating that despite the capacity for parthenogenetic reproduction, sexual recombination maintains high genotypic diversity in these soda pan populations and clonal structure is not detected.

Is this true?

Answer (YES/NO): YES